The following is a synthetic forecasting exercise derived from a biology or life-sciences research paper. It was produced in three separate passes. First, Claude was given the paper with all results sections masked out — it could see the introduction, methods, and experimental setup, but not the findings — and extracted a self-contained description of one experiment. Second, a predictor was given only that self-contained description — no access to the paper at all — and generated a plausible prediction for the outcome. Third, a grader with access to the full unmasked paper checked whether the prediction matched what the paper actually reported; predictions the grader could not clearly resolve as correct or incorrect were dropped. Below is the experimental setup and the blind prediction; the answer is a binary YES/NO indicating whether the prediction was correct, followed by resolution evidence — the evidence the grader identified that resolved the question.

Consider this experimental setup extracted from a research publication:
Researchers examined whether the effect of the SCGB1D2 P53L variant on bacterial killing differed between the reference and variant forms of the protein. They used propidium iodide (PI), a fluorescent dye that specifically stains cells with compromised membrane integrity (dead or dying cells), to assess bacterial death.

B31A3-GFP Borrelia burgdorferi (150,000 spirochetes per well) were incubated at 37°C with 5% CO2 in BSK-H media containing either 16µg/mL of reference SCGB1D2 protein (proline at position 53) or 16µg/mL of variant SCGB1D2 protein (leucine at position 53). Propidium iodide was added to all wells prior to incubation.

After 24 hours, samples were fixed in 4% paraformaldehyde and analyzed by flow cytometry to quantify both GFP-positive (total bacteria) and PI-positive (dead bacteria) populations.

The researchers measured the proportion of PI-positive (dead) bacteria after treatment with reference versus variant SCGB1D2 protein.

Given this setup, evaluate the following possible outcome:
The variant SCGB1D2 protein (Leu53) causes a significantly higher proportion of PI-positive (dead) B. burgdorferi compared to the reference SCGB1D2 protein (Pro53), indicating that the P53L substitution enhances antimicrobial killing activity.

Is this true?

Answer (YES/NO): NO